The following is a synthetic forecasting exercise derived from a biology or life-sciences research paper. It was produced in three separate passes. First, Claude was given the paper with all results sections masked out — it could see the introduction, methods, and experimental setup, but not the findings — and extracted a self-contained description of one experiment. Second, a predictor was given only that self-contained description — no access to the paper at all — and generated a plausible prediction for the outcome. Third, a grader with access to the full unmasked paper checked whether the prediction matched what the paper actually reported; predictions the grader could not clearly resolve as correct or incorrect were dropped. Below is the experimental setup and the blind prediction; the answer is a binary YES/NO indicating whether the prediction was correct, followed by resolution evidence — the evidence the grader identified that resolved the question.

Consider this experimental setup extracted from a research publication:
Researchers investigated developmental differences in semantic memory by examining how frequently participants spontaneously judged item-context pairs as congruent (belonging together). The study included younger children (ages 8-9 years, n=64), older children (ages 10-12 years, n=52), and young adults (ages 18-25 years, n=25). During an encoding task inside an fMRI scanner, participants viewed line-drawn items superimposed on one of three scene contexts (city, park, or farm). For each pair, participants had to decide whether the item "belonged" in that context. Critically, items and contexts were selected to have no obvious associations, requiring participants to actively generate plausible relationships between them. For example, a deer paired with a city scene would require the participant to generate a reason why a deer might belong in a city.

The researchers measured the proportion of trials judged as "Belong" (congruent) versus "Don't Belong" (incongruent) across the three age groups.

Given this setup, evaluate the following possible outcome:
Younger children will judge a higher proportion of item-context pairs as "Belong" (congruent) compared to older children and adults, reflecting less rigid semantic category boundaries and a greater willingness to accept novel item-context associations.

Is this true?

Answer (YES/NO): NO